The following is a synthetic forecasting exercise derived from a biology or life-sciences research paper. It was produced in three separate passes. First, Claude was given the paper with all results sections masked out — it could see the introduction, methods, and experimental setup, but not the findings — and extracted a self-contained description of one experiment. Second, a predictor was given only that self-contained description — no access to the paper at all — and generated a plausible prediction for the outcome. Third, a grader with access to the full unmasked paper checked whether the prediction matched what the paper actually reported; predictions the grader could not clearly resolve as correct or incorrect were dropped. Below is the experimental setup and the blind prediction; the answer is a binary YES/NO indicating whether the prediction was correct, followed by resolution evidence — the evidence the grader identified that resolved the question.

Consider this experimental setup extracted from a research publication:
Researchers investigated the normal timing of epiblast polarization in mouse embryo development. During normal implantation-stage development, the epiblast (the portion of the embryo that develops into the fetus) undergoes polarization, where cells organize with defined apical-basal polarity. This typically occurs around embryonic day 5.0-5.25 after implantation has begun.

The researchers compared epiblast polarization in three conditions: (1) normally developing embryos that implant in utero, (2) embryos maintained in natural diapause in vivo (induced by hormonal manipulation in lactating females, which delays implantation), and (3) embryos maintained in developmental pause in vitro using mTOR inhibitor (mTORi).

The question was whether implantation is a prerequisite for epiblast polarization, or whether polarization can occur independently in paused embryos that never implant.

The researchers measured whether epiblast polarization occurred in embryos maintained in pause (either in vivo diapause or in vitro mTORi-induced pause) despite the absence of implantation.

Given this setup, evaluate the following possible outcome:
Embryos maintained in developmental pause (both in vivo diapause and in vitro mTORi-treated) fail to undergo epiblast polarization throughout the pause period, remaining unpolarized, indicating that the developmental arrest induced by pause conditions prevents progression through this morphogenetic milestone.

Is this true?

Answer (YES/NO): NO